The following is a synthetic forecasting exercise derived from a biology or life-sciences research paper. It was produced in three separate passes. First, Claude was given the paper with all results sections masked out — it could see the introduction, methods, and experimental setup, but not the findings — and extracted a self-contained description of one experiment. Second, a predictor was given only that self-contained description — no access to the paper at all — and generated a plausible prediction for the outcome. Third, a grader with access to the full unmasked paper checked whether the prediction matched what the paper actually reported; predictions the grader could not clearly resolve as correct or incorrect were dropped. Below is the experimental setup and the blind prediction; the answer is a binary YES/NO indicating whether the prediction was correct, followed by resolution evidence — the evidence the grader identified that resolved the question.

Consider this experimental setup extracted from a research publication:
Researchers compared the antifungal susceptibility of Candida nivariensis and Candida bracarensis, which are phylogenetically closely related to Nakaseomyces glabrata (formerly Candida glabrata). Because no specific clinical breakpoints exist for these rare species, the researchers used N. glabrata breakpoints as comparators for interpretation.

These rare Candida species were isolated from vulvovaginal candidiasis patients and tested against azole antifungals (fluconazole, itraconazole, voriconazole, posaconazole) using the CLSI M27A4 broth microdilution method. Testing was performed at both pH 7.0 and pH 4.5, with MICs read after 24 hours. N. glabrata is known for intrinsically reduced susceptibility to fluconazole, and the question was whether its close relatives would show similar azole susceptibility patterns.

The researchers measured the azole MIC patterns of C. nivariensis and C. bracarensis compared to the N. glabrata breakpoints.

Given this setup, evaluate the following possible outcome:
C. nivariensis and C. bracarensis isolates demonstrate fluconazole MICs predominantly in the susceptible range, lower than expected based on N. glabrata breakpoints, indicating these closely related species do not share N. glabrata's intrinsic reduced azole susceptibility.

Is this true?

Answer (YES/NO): YES